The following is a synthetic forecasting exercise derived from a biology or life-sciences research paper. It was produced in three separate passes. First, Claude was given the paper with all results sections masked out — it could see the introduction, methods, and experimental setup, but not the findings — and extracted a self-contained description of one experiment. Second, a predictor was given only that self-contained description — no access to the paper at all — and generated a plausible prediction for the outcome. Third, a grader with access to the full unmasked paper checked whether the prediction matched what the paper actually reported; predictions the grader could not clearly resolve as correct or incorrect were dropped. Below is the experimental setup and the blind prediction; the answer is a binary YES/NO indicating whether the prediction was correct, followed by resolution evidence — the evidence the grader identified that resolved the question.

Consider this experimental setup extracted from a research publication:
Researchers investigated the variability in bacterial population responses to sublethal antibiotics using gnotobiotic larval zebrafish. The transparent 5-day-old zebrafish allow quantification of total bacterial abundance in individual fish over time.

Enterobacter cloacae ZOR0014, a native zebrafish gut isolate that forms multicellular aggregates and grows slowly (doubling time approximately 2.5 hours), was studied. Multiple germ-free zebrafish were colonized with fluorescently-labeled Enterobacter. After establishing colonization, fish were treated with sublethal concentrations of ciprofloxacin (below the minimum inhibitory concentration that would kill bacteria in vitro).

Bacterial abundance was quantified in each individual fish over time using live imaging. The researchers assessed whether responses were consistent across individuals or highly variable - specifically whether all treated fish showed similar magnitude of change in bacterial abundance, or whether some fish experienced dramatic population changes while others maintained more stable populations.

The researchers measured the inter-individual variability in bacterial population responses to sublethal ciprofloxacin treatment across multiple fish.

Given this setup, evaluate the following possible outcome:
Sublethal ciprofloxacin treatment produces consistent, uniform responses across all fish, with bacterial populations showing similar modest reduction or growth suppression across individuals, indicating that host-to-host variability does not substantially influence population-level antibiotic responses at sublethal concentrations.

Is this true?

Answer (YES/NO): NO